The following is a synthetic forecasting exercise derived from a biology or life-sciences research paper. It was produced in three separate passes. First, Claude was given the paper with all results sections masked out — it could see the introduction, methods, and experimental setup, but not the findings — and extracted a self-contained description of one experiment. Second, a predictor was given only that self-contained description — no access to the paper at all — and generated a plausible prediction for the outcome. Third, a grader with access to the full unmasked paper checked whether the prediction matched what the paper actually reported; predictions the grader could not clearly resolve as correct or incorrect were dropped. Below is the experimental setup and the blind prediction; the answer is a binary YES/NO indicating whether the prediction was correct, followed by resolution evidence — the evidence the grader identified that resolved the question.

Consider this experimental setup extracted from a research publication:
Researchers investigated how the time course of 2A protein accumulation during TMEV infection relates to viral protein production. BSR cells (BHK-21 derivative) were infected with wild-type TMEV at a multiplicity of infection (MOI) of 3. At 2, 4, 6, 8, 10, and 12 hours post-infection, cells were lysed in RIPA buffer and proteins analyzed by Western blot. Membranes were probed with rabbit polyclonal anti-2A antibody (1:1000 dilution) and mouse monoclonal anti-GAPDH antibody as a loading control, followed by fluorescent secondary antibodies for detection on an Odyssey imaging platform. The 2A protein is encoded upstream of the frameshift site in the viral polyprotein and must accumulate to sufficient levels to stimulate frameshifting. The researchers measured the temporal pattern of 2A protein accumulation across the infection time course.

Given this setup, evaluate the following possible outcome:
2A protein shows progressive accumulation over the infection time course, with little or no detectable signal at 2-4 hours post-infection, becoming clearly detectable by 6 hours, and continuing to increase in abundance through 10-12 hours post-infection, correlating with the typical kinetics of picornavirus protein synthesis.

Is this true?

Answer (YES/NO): NO